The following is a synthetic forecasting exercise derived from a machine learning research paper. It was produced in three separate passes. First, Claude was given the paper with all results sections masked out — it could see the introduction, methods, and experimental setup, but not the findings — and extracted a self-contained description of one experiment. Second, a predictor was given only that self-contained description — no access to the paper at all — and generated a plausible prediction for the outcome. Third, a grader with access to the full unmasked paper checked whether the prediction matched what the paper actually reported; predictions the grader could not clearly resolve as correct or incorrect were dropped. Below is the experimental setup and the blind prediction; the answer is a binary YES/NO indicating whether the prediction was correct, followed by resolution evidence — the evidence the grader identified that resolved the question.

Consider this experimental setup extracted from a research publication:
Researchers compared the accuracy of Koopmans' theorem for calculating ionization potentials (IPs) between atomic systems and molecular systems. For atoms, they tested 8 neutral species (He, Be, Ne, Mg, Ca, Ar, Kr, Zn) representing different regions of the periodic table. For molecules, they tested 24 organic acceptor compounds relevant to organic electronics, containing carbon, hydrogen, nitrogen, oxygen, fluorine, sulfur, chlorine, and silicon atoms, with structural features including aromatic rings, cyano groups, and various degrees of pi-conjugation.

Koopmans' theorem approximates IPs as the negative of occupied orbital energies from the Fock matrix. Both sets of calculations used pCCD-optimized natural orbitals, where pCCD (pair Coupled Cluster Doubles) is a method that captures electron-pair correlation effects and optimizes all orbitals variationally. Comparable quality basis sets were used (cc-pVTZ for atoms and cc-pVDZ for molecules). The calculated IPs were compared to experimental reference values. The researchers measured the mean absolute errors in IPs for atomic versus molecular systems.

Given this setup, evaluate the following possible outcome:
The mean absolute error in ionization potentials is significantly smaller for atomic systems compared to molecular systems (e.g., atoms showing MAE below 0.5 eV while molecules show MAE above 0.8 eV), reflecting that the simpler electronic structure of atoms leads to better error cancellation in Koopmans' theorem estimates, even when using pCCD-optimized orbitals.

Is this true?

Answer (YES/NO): NO